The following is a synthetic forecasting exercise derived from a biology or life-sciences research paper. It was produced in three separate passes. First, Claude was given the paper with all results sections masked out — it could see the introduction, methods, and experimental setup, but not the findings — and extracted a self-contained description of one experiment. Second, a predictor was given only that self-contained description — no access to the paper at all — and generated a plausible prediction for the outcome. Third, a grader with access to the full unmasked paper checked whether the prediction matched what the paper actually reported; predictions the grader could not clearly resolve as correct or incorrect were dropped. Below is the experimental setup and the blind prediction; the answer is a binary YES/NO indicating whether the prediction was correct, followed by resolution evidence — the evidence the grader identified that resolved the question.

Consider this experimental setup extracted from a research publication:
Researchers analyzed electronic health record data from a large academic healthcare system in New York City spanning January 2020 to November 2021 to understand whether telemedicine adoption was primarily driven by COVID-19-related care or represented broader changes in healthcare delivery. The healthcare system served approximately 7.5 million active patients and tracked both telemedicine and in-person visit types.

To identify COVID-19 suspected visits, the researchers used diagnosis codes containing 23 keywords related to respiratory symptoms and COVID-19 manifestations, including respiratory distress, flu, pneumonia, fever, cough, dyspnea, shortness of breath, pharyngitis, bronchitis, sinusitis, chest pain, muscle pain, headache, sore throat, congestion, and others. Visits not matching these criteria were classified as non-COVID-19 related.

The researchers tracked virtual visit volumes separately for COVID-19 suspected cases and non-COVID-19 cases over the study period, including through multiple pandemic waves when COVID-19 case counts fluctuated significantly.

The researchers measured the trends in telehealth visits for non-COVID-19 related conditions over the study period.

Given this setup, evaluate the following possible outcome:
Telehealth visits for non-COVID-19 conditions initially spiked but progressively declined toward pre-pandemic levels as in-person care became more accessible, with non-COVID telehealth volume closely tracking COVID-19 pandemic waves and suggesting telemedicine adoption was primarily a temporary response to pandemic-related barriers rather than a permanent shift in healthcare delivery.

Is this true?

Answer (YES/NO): NO